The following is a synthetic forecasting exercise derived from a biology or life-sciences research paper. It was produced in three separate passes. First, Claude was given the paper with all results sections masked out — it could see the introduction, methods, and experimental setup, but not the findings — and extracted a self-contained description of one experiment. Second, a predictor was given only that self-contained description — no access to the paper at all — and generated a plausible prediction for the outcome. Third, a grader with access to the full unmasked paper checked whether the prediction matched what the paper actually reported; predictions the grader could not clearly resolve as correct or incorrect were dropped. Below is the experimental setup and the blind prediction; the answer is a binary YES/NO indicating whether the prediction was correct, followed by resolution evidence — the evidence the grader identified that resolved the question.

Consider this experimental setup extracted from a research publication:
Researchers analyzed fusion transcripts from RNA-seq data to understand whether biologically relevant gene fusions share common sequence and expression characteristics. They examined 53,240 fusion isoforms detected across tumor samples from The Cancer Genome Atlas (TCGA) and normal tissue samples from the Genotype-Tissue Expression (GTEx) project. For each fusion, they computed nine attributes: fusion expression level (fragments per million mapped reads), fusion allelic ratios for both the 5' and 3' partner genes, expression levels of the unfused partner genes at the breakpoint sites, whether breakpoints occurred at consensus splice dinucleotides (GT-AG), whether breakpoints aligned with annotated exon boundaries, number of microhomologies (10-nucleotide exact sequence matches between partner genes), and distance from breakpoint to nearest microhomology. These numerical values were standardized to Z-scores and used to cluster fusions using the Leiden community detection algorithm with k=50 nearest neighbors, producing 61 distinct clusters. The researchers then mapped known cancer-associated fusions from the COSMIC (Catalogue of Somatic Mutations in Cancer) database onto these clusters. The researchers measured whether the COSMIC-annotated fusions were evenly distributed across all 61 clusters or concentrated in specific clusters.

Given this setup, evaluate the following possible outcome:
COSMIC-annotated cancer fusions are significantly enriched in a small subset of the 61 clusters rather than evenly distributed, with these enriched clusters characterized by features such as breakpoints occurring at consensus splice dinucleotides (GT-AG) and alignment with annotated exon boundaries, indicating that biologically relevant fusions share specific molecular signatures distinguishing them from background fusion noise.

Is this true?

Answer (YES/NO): YES